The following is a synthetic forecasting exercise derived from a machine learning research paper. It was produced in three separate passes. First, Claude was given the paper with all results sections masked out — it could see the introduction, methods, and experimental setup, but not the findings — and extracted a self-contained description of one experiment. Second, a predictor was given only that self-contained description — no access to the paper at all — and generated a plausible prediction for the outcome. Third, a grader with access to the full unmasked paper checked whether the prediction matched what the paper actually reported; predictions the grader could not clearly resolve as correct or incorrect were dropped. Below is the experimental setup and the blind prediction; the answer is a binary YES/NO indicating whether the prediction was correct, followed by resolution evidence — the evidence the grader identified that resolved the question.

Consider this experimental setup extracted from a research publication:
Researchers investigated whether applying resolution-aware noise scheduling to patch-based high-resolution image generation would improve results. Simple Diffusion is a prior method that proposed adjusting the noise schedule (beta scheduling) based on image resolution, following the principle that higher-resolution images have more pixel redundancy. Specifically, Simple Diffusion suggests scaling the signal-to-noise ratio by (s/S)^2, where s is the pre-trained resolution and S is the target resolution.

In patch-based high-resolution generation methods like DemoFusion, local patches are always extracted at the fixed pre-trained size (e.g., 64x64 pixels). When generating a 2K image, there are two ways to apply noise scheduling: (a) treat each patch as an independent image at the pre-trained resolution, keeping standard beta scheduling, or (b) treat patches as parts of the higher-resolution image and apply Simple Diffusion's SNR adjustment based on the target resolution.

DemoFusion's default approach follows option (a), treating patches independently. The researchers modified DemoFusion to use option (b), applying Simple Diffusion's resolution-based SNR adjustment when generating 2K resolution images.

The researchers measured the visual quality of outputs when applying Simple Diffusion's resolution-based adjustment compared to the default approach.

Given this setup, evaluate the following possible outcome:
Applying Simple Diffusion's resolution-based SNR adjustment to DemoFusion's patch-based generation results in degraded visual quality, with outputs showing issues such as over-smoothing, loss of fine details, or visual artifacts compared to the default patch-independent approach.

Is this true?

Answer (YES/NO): YES